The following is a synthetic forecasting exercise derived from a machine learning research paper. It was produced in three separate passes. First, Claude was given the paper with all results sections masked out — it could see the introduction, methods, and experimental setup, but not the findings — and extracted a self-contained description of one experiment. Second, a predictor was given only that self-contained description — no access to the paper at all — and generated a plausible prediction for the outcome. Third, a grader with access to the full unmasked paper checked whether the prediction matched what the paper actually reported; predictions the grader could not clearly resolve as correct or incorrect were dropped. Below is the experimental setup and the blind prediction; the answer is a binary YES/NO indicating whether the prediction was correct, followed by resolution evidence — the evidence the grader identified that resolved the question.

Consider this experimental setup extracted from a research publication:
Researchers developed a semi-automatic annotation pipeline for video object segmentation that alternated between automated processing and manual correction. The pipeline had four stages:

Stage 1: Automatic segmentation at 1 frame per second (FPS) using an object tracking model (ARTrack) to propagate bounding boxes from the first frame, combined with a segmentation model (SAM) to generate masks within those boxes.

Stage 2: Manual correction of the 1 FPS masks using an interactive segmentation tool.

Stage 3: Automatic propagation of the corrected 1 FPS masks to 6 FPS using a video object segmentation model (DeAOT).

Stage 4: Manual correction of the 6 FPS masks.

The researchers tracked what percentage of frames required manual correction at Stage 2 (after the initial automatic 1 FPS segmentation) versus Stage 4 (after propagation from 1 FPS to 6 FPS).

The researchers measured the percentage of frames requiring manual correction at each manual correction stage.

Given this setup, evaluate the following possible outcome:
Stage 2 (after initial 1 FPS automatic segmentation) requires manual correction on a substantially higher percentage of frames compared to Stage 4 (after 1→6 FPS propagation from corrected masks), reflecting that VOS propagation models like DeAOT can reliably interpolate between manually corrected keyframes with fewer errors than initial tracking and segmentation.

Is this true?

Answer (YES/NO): NO